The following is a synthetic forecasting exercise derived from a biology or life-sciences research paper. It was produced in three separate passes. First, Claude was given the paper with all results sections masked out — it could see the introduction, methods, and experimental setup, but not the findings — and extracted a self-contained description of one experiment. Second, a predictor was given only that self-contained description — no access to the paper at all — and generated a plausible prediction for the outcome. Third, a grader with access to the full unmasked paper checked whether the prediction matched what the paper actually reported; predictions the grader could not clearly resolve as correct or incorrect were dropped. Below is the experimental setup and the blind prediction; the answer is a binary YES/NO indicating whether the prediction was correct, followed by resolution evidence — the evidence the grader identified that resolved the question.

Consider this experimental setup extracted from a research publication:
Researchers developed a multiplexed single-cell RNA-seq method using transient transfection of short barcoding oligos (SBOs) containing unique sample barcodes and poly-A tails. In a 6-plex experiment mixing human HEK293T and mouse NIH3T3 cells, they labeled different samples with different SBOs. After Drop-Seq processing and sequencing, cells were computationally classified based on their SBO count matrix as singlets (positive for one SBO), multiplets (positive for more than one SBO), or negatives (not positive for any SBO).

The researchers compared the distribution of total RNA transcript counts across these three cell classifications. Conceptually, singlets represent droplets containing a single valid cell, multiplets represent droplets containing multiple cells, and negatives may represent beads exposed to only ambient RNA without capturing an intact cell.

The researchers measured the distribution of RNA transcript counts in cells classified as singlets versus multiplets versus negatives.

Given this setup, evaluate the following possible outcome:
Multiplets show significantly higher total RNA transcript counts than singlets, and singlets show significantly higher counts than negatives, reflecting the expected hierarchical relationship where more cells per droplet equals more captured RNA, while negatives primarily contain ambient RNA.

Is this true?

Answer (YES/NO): NO